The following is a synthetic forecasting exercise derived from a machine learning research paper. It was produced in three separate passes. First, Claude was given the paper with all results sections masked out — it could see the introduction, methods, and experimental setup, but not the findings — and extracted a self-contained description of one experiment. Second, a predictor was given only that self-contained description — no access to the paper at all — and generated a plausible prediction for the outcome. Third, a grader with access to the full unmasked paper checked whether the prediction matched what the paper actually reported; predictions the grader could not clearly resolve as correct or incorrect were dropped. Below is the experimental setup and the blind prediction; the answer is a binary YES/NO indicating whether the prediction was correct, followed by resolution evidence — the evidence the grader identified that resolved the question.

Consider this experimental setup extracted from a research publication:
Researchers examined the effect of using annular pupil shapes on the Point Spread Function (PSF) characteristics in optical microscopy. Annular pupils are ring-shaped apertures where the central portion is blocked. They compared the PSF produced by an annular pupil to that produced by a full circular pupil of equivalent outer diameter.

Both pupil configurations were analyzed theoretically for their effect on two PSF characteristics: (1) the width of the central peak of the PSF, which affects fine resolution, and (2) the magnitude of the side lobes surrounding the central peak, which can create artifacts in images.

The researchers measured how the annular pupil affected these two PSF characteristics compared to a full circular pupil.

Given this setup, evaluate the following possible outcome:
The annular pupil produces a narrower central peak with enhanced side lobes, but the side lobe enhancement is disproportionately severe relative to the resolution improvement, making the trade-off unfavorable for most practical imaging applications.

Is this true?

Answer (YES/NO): NO